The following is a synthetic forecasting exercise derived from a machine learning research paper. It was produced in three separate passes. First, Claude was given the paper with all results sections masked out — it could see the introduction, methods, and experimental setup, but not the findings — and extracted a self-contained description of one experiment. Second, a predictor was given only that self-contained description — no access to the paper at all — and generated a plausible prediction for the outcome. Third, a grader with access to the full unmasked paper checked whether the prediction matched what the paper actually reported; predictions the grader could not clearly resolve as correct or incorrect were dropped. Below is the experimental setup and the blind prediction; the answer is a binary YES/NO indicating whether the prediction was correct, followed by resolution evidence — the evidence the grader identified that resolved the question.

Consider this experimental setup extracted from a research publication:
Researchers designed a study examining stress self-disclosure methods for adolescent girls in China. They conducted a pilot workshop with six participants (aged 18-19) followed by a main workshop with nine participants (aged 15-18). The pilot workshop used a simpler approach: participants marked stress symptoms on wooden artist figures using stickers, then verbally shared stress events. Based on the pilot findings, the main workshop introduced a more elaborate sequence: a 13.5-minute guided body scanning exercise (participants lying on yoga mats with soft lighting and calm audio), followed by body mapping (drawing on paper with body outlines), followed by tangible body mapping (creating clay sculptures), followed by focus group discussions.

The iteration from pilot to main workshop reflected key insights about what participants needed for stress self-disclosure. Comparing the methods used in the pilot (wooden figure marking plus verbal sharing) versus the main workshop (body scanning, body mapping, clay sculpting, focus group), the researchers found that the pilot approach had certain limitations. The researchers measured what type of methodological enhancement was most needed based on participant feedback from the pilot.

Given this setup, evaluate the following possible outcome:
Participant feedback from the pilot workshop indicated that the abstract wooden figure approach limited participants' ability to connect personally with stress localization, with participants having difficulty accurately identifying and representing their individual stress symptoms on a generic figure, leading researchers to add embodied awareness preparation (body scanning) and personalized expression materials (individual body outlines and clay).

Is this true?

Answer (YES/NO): NO